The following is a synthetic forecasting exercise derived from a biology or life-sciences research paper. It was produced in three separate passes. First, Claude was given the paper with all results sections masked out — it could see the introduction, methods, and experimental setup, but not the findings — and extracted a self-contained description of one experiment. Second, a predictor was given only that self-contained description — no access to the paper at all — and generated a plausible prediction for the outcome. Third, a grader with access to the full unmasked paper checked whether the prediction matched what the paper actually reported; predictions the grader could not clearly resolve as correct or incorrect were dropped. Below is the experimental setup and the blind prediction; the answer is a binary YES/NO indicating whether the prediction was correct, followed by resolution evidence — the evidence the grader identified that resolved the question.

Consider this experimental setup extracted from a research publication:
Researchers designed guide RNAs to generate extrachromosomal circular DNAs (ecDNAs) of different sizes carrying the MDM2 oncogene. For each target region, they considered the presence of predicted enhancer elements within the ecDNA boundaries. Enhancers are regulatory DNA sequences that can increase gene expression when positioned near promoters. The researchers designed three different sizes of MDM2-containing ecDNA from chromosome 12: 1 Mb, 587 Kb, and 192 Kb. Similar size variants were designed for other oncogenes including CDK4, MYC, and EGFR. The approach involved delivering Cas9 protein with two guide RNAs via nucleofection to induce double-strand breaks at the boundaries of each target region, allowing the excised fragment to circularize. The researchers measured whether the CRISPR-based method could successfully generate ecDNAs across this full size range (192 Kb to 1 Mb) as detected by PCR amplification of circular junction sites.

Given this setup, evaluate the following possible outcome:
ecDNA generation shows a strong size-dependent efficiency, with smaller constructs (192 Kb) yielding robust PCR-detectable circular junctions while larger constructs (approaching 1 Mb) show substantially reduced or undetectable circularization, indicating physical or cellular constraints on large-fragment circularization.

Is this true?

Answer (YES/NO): NO